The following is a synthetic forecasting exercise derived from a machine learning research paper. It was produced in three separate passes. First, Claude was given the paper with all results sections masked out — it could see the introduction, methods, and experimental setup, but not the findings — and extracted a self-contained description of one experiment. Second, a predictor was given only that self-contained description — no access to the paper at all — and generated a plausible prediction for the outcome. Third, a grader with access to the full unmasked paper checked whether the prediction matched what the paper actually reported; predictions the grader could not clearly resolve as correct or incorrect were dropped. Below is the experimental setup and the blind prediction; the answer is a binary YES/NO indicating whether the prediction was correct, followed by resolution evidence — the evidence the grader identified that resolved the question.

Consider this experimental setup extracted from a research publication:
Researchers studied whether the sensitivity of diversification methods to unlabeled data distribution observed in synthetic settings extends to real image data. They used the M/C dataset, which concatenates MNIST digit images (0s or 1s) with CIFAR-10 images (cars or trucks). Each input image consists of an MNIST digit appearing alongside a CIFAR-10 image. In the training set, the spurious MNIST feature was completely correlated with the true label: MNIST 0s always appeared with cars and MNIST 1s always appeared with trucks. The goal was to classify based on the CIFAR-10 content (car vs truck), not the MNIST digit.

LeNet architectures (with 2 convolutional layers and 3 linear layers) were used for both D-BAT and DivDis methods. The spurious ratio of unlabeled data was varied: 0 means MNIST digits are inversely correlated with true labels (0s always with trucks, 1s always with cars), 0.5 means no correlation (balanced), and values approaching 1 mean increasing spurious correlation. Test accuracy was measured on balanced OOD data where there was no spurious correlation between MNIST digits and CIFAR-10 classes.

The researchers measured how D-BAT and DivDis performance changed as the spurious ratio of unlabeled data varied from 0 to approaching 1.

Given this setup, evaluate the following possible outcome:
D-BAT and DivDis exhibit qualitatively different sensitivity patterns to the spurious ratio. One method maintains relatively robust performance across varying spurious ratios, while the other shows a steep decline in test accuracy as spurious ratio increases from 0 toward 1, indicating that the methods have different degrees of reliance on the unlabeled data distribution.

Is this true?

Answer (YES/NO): NO